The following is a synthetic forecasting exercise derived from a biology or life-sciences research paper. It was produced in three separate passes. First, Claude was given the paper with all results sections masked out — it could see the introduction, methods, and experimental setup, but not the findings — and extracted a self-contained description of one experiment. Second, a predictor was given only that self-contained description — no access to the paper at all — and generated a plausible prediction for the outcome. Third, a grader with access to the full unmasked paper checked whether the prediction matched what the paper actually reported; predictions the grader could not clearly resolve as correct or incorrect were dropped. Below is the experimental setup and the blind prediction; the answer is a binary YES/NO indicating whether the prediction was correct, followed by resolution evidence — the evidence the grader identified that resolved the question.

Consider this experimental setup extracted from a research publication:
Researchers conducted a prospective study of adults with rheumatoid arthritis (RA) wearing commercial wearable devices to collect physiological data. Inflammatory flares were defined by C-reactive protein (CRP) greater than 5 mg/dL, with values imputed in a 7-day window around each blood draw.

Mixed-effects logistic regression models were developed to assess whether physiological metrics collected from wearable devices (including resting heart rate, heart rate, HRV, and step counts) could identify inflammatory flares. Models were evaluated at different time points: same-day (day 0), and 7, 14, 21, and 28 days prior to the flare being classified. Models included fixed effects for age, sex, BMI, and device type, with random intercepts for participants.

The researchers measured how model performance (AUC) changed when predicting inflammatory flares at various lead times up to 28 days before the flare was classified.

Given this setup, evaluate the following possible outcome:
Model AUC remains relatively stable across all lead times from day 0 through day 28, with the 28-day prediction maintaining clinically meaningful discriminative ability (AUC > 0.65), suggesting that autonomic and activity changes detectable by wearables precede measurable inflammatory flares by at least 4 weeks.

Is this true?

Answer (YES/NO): YES